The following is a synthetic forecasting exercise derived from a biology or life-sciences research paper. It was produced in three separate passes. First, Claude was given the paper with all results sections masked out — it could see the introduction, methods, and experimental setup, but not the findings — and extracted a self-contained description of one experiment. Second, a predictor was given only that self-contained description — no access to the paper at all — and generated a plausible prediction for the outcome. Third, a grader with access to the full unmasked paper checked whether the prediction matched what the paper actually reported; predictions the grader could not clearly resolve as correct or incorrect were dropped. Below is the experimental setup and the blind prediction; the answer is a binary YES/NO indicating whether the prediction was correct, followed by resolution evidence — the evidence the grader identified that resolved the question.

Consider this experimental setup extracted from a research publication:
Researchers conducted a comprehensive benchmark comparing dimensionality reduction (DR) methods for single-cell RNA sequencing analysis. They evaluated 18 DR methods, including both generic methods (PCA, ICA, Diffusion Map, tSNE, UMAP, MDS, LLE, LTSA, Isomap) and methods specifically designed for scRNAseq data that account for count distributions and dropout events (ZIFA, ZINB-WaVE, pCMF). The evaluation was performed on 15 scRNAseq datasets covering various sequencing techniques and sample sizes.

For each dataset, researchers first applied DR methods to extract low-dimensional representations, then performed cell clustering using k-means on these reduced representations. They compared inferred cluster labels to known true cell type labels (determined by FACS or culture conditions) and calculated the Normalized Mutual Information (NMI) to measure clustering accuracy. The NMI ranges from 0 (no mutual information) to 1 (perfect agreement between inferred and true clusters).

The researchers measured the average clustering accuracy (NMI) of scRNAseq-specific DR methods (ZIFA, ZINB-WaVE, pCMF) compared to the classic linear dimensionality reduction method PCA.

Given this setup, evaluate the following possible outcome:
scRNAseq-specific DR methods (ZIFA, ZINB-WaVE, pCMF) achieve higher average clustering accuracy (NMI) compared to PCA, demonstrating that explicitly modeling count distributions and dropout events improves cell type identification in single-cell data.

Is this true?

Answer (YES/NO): NO